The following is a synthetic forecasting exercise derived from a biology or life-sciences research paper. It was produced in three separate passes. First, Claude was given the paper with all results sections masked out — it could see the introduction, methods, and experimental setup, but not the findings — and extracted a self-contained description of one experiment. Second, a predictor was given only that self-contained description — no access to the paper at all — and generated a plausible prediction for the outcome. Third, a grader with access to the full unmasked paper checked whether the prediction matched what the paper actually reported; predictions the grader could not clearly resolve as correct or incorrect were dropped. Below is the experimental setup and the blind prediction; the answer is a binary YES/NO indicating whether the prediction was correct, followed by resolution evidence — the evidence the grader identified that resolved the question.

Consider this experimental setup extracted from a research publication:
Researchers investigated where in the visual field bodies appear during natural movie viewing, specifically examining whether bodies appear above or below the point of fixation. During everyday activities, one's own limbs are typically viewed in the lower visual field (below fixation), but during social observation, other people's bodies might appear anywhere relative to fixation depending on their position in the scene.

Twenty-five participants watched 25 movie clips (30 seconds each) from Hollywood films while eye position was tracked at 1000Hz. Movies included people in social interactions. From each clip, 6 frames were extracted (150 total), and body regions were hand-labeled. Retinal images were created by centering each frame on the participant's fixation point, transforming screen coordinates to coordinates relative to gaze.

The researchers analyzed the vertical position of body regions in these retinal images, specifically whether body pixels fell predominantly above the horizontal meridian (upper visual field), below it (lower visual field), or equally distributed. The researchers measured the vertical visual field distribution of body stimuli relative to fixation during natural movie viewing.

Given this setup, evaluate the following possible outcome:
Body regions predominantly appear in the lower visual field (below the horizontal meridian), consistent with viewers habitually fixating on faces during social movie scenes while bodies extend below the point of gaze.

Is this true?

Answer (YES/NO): YES